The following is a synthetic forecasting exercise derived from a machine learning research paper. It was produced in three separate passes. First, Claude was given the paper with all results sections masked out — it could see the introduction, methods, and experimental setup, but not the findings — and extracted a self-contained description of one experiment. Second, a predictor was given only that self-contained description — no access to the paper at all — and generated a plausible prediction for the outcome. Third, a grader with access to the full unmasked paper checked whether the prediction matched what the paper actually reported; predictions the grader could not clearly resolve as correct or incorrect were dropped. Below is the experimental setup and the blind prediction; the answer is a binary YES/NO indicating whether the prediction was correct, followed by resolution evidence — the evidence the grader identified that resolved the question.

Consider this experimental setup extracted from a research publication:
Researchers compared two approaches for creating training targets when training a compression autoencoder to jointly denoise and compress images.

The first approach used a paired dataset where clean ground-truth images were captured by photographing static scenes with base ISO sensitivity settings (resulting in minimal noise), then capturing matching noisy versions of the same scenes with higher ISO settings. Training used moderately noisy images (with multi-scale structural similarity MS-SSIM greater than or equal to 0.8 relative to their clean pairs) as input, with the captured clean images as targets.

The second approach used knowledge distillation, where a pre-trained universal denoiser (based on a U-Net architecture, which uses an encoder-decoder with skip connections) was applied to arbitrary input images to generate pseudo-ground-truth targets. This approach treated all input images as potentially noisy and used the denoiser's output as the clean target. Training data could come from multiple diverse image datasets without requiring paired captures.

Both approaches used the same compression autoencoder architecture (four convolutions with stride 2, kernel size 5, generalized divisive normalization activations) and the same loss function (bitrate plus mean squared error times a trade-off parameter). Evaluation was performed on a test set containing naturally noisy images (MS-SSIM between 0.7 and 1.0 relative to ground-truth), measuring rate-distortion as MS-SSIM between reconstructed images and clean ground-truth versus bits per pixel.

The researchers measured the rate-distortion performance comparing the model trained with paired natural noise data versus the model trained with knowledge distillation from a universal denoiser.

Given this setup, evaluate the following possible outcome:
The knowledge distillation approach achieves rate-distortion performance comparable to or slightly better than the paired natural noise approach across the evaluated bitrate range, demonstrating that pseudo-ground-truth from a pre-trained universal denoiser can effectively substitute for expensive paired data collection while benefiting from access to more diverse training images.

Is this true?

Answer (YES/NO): NO